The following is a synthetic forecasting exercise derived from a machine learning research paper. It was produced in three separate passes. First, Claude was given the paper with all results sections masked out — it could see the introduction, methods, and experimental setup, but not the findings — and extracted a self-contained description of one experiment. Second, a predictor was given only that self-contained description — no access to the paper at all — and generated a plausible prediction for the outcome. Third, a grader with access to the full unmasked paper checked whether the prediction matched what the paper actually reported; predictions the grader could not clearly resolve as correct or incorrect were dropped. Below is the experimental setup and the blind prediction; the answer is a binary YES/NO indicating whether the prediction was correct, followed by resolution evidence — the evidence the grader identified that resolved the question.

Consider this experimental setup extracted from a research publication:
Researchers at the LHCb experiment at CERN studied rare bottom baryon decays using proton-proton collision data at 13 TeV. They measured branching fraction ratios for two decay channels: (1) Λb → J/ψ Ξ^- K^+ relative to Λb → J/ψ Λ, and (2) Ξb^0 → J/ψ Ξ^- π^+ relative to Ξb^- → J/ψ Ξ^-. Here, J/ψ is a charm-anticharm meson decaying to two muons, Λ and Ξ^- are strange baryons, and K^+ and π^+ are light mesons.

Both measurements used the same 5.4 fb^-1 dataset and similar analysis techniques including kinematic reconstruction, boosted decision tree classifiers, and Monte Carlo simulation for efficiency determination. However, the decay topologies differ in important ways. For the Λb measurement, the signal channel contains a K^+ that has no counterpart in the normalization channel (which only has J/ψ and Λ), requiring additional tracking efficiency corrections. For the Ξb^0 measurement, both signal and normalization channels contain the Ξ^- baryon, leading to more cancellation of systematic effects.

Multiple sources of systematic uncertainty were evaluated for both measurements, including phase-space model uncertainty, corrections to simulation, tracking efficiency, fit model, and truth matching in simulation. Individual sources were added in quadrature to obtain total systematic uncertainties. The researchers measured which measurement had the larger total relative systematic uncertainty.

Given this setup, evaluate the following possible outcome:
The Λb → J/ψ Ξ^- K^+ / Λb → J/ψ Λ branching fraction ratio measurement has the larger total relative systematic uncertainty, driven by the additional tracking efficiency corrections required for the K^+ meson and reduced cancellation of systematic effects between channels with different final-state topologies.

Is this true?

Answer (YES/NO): NO